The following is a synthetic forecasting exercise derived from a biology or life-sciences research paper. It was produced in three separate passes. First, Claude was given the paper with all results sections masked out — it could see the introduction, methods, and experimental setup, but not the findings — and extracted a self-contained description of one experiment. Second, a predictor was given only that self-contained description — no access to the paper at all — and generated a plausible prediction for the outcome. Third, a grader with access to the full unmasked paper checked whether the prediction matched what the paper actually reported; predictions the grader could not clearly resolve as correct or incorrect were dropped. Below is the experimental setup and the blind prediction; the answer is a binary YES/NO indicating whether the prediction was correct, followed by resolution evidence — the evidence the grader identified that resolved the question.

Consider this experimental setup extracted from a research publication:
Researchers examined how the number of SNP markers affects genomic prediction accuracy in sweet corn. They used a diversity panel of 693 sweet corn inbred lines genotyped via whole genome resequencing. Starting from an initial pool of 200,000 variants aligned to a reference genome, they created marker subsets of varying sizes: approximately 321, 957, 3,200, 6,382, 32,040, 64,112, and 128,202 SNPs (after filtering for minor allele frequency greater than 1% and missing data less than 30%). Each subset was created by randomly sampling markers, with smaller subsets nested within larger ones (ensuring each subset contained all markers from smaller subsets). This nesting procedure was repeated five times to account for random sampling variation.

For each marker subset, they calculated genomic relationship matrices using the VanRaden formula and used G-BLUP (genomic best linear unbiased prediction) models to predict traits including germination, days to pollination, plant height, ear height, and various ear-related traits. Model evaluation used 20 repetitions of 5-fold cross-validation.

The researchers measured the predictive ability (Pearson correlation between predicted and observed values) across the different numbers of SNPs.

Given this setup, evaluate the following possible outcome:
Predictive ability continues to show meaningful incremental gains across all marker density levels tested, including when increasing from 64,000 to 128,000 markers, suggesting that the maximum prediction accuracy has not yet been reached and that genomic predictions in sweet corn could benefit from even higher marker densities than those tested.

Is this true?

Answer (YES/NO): NO